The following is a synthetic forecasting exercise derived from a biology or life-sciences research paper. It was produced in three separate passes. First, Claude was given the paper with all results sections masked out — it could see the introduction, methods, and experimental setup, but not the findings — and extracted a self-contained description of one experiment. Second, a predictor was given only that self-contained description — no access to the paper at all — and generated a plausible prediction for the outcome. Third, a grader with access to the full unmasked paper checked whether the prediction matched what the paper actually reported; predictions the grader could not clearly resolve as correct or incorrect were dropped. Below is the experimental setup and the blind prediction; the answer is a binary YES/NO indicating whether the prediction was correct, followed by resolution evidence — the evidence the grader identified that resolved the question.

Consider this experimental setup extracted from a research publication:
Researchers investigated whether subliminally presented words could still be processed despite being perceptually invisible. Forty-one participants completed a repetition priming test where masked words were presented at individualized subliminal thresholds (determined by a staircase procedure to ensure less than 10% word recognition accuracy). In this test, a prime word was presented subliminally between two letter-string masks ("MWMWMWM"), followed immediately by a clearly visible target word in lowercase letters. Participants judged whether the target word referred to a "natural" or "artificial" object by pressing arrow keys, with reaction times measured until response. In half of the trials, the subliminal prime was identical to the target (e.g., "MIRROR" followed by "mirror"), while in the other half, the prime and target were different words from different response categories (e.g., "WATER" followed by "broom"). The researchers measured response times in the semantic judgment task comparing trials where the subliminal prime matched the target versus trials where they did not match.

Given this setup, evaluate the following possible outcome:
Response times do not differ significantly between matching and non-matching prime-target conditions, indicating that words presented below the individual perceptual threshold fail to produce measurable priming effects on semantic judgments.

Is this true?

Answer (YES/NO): NO